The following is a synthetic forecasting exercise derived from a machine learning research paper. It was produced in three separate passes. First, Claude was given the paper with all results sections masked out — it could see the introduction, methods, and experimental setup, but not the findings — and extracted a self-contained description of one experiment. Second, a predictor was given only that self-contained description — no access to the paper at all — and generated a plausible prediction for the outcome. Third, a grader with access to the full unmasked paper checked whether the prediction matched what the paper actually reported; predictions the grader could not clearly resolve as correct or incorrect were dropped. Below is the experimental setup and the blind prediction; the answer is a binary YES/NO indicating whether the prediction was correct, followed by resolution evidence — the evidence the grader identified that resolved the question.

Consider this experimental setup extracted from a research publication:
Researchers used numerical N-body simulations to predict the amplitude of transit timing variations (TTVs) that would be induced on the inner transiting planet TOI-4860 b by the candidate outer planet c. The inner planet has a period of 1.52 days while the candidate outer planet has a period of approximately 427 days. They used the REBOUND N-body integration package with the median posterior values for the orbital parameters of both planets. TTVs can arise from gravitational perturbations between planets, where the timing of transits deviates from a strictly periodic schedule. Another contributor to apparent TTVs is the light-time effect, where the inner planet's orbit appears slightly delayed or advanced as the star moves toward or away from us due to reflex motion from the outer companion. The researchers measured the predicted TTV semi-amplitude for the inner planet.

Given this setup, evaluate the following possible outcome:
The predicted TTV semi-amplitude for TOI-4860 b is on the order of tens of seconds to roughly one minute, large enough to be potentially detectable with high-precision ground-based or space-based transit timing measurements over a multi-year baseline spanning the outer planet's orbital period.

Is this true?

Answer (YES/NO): NO